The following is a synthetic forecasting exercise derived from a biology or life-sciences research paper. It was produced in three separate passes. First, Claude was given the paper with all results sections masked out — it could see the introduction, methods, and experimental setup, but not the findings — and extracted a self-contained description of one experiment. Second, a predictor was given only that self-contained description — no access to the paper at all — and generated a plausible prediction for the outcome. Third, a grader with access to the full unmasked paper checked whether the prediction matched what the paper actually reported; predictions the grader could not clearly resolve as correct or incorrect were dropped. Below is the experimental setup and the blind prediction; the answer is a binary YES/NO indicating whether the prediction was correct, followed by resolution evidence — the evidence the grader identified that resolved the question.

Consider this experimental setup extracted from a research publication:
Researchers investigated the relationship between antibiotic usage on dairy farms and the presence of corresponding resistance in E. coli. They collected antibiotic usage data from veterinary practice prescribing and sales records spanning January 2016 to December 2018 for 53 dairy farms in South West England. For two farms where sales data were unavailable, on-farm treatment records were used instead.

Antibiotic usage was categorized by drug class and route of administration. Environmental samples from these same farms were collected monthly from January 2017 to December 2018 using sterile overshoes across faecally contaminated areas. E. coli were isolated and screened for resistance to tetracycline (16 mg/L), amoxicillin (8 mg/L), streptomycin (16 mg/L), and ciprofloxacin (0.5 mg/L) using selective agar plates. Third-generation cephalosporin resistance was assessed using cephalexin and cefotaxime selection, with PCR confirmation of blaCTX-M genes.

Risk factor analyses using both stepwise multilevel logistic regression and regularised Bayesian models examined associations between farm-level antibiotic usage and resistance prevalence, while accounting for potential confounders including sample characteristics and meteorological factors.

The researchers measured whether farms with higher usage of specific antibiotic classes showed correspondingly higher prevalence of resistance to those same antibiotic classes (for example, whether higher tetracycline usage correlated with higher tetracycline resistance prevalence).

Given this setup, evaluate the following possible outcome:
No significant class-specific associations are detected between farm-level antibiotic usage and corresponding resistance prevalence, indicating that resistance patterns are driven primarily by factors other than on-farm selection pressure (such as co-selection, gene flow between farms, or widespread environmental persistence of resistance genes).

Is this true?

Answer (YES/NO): NO